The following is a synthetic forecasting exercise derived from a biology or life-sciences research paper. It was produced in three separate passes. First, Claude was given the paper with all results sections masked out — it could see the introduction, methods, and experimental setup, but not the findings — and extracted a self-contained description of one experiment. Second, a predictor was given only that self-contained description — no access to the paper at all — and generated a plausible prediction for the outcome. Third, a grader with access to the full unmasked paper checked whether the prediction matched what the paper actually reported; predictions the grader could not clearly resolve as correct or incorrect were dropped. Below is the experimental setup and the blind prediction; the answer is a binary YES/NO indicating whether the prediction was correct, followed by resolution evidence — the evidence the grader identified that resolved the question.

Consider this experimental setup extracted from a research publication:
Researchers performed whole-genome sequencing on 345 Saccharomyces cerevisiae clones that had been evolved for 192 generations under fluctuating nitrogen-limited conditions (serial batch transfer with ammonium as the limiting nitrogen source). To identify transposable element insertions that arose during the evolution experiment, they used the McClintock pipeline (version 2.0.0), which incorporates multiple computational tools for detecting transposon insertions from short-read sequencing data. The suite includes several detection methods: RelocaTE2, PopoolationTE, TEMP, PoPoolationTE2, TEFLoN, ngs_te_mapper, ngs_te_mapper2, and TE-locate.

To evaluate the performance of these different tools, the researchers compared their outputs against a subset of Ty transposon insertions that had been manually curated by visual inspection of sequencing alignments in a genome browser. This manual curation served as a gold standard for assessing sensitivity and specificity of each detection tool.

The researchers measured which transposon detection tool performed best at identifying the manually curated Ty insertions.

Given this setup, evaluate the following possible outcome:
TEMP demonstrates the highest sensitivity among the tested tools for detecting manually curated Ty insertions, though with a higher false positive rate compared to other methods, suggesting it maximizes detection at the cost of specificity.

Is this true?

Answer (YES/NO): NO